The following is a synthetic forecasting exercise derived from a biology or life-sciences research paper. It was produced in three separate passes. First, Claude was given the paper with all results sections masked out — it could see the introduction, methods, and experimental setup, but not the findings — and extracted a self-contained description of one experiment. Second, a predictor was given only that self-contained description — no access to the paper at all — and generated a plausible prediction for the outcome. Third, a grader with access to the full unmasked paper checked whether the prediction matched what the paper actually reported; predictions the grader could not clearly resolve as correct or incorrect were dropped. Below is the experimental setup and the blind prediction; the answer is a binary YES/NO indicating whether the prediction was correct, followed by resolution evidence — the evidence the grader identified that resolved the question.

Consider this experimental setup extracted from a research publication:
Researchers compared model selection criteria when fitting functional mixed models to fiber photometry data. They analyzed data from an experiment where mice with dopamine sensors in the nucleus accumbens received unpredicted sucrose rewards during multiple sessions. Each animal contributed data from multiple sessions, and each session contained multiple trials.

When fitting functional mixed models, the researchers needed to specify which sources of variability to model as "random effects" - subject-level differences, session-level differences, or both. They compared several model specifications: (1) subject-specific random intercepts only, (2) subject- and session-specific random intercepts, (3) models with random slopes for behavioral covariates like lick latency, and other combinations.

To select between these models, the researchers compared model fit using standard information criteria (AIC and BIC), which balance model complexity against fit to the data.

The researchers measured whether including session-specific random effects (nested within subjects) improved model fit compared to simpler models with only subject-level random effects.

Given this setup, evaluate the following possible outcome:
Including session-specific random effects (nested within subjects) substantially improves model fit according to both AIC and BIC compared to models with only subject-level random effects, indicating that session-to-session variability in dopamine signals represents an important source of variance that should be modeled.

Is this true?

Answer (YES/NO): YES